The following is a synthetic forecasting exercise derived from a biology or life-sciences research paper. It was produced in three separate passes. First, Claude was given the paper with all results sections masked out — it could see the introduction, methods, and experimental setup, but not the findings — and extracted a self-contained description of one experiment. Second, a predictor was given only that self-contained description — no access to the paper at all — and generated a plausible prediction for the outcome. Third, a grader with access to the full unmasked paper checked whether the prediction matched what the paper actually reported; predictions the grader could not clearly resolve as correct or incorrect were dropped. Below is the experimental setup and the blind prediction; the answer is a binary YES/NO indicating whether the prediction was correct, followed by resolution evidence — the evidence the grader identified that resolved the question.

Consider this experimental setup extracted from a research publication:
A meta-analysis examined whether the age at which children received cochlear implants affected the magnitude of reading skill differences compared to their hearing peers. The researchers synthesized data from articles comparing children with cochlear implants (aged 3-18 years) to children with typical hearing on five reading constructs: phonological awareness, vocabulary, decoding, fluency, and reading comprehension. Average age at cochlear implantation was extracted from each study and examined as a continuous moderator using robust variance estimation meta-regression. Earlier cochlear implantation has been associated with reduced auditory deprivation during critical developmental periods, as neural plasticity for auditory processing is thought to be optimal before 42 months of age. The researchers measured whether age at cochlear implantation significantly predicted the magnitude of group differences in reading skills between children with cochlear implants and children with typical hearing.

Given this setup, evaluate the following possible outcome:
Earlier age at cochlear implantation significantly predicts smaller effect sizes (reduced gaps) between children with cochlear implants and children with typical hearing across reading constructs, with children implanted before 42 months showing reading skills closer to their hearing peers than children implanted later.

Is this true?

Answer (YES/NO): NO